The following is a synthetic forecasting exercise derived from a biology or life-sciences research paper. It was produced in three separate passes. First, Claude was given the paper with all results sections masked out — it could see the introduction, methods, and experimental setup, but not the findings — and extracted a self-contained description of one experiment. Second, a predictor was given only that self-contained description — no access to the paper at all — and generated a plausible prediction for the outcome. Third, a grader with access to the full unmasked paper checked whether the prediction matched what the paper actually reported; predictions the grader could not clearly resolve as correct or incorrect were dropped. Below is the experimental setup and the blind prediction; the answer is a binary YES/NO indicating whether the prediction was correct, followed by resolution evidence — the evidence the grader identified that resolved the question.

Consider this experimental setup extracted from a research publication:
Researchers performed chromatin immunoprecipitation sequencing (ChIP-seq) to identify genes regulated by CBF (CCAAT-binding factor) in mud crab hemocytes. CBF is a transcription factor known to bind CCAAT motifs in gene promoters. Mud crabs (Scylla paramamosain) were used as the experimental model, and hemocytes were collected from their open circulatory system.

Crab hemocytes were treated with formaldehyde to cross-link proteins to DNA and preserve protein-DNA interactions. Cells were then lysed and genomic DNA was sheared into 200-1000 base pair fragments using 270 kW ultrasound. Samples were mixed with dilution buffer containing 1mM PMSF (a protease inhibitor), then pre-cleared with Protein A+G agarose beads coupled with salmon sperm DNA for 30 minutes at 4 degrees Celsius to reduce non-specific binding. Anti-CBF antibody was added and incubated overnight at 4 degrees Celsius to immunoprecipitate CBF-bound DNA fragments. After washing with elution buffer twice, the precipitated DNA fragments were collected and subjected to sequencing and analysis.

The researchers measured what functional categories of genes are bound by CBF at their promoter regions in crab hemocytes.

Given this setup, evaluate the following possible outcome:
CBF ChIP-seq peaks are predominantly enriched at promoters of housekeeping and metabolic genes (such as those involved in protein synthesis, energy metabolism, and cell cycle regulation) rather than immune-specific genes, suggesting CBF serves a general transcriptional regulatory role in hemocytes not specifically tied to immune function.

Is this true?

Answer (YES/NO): NO